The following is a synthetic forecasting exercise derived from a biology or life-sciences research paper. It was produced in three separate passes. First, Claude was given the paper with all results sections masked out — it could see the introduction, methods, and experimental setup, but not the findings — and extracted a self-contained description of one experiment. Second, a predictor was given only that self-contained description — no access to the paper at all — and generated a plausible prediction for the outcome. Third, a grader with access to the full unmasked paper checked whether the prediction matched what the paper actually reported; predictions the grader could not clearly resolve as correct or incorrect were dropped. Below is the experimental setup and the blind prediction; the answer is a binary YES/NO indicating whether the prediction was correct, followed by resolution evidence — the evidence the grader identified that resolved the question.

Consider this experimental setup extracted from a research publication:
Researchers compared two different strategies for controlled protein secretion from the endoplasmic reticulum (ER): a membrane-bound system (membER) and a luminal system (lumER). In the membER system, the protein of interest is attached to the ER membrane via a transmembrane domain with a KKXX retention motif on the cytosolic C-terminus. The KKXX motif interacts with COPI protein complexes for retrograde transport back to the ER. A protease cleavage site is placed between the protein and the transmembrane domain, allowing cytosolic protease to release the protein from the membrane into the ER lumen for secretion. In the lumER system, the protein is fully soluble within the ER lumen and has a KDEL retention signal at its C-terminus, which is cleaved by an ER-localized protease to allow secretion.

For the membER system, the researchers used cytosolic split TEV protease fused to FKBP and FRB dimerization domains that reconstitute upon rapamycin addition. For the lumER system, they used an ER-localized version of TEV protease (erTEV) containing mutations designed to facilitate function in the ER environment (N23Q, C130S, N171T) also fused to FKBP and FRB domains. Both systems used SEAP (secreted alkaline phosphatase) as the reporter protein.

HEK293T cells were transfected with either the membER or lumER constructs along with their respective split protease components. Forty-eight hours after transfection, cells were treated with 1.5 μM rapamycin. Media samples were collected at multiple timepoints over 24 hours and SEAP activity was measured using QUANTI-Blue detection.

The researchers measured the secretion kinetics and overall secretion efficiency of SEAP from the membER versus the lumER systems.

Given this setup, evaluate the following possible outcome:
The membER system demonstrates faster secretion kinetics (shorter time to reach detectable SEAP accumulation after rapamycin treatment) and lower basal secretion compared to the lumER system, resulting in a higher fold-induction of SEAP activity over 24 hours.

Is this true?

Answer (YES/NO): NO